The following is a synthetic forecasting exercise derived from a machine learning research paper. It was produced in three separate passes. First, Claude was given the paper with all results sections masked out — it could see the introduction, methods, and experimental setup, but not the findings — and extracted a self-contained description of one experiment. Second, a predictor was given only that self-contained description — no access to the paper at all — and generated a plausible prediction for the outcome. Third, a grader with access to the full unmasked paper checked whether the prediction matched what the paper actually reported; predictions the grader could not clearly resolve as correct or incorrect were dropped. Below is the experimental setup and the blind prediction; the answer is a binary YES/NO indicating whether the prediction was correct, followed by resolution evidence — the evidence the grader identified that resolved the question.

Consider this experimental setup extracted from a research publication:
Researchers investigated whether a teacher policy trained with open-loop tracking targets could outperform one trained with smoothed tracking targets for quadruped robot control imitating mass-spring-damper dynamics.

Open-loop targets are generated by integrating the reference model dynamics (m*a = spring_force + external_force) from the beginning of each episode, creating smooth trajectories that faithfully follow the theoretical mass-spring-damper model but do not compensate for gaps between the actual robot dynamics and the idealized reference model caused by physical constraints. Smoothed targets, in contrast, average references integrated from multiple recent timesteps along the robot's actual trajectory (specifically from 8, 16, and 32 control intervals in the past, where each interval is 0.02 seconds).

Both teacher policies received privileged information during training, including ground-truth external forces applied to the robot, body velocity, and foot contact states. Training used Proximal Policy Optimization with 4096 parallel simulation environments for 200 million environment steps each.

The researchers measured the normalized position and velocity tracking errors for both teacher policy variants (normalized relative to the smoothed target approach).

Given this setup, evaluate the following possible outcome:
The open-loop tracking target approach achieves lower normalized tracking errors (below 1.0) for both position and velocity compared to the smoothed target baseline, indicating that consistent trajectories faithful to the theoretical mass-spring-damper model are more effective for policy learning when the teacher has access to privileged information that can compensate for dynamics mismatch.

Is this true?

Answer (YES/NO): YES